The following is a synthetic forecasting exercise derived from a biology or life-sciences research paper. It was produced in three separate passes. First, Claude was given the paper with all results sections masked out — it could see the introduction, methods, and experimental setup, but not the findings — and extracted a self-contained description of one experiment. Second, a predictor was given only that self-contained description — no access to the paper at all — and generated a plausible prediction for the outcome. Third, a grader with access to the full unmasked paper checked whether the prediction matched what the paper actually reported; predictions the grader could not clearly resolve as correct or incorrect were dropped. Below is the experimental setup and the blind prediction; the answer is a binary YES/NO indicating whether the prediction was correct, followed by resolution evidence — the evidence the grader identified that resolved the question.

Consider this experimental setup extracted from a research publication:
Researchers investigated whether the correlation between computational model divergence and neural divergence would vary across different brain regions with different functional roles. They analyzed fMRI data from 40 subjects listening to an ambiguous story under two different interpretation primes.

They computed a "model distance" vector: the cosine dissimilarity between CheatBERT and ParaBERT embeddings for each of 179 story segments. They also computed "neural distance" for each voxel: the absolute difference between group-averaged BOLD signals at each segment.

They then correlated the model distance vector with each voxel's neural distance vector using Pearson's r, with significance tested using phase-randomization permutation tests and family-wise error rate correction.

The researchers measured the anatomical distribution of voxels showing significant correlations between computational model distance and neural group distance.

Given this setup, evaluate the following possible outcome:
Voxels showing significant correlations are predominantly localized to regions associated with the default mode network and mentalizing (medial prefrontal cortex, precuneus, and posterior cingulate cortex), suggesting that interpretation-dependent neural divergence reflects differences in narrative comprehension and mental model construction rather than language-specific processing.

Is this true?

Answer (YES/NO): NO